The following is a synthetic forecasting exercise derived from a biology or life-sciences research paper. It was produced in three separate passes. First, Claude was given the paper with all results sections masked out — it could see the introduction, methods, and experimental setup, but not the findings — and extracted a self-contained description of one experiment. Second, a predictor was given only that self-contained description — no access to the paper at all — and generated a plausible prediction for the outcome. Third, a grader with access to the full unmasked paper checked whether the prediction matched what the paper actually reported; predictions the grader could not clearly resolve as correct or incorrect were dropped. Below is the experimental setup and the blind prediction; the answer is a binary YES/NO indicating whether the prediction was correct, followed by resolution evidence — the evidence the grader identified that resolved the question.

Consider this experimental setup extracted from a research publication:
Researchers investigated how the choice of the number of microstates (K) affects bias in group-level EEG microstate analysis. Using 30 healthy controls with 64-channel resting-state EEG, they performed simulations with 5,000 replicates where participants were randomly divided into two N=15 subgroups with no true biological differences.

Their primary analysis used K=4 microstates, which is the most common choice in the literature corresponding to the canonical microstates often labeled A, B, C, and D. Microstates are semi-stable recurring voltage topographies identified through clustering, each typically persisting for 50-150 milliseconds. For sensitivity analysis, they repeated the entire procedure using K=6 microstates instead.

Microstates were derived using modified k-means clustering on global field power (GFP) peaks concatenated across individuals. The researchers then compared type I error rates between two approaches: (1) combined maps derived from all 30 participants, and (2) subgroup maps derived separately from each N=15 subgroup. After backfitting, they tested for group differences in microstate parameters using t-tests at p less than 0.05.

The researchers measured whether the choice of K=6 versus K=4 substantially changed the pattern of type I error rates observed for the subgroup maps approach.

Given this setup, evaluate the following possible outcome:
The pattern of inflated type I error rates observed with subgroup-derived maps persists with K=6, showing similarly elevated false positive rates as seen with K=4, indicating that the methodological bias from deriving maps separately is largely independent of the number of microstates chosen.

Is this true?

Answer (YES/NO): YES